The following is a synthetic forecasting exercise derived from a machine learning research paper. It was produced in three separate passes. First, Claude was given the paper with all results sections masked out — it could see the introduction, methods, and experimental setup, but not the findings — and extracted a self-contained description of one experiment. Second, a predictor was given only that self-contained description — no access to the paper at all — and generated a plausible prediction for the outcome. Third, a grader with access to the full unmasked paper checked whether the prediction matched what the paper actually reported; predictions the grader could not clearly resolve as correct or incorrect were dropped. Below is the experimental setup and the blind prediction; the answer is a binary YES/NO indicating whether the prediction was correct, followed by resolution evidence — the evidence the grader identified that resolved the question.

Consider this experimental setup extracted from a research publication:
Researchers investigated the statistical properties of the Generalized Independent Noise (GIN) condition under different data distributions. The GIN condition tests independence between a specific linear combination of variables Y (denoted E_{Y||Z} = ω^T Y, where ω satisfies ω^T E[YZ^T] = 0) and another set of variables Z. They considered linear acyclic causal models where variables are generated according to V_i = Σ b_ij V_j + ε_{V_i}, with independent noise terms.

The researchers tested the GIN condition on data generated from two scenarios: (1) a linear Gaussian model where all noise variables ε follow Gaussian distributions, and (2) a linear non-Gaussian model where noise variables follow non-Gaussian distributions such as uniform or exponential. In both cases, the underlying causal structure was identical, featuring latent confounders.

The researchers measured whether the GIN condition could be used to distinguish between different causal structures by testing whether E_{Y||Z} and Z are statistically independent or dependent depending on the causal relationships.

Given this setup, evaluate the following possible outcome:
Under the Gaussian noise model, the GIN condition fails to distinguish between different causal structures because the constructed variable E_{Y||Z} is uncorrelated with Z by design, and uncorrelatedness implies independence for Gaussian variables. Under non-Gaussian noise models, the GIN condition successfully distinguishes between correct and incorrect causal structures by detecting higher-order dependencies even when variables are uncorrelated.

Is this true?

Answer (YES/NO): YES